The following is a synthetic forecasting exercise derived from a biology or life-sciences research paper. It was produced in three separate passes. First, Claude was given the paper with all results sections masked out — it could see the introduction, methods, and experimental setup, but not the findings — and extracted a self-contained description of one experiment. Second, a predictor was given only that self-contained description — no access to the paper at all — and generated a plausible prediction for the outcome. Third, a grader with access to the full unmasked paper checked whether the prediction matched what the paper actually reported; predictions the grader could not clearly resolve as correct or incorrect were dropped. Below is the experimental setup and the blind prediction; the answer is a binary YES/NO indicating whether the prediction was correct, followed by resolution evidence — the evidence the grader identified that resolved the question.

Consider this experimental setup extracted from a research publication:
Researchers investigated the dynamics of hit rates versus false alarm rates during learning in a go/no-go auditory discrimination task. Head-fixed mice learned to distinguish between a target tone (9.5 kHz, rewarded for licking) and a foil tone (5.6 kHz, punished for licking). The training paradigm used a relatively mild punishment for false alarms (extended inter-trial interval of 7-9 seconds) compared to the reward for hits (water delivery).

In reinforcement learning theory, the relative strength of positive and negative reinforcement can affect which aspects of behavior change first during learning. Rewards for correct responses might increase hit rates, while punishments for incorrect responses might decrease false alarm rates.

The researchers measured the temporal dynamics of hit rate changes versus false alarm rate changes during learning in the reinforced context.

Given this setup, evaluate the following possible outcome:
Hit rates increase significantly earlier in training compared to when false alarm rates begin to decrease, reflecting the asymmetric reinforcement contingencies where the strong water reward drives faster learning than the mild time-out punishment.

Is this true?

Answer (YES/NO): YES